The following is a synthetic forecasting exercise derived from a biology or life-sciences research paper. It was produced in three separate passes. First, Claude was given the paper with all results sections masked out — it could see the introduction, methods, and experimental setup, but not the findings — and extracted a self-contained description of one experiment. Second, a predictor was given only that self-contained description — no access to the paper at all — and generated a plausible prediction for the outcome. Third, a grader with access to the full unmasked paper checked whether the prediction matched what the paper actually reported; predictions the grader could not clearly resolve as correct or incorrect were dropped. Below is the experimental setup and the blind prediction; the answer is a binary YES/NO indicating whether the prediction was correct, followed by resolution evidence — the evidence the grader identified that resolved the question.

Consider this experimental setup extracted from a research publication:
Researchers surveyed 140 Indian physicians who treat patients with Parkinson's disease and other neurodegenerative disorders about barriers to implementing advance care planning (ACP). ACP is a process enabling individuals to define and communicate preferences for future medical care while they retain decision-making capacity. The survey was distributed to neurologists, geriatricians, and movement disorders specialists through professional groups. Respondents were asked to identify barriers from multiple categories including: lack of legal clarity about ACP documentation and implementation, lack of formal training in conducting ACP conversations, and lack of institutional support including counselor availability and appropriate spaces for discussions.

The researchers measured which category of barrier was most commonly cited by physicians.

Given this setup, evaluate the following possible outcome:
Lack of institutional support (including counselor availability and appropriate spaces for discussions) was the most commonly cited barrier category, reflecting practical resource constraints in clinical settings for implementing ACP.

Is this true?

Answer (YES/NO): YES